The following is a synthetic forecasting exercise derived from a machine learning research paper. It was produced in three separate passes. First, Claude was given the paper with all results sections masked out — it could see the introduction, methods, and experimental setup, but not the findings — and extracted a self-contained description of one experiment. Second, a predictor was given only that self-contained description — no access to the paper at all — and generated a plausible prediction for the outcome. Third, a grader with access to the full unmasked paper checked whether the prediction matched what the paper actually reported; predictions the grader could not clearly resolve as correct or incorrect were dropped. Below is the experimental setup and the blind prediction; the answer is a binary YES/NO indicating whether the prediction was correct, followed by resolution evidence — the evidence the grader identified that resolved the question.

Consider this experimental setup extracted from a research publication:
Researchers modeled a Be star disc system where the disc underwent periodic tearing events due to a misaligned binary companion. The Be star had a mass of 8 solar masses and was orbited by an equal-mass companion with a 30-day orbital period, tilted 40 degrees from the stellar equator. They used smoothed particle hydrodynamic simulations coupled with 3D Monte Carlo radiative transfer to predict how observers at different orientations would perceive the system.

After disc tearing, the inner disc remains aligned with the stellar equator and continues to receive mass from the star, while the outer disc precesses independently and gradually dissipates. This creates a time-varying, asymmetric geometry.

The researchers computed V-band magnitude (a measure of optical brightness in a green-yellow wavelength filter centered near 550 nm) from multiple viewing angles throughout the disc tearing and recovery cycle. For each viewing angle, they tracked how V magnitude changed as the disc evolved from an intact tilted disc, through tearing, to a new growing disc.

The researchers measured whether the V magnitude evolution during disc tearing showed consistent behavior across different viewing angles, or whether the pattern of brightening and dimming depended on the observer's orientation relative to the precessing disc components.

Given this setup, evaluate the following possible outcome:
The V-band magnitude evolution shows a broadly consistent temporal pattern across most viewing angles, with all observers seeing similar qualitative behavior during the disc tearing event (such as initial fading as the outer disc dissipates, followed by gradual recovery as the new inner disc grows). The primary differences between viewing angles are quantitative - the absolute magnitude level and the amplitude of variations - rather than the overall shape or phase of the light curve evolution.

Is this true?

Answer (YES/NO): NO